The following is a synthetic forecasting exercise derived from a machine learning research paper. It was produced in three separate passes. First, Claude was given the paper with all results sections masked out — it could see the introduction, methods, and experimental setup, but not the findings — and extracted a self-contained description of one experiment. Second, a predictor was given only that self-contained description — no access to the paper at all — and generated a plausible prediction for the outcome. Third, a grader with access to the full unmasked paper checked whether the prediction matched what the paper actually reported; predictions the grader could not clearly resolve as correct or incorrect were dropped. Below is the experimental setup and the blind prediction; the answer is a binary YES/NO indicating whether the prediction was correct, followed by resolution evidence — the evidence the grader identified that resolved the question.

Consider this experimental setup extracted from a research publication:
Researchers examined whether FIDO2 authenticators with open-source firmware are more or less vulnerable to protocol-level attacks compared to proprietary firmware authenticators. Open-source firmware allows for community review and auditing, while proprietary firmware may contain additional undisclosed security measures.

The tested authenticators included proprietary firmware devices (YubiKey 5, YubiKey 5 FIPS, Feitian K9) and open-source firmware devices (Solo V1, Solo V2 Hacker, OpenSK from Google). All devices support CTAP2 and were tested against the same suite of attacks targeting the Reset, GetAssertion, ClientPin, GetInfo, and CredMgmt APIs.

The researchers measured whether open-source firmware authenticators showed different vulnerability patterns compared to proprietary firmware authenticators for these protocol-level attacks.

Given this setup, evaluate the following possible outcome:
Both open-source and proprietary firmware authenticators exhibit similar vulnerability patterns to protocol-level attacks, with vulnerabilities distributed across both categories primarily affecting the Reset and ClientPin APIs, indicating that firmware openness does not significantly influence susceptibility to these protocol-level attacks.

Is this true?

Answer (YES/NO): NO